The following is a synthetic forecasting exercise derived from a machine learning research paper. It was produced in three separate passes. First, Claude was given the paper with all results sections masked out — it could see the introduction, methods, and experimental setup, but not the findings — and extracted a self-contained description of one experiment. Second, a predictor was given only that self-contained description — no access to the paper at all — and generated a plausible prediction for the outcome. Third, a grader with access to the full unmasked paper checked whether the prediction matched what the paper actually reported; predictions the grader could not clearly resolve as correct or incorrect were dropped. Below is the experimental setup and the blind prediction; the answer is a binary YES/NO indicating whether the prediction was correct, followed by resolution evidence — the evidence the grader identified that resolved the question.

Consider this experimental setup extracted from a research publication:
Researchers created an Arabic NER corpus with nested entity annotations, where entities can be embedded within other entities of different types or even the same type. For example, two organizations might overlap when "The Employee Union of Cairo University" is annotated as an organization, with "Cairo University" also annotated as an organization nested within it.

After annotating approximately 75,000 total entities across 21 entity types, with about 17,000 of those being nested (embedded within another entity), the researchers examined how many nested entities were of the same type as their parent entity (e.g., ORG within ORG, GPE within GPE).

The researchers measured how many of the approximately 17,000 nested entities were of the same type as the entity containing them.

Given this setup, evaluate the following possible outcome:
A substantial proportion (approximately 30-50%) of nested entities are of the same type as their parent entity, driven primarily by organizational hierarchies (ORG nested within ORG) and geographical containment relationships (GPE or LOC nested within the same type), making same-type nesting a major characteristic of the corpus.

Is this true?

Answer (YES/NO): NO